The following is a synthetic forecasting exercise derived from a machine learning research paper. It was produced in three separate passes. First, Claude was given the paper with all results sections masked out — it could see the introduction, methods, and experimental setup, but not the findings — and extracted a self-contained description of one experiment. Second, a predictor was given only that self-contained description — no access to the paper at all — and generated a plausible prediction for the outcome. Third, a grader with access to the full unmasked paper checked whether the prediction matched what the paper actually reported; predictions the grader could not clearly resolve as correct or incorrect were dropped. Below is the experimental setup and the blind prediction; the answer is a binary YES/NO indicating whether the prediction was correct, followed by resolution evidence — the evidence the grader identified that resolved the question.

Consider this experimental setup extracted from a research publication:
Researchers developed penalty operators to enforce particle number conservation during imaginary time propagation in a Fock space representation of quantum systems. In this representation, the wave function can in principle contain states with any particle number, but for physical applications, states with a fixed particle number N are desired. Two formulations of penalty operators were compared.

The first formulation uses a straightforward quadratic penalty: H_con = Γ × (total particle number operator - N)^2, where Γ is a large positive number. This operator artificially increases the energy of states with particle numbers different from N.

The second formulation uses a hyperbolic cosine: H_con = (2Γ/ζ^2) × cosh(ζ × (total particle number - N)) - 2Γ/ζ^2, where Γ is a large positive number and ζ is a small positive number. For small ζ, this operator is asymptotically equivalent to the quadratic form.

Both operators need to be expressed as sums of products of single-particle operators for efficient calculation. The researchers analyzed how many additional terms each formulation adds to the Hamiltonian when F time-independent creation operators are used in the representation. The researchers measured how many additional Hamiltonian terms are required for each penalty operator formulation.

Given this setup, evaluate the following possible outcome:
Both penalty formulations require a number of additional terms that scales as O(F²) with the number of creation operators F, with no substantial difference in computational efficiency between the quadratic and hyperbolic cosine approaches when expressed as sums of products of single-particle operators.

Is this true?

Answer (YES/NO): NO